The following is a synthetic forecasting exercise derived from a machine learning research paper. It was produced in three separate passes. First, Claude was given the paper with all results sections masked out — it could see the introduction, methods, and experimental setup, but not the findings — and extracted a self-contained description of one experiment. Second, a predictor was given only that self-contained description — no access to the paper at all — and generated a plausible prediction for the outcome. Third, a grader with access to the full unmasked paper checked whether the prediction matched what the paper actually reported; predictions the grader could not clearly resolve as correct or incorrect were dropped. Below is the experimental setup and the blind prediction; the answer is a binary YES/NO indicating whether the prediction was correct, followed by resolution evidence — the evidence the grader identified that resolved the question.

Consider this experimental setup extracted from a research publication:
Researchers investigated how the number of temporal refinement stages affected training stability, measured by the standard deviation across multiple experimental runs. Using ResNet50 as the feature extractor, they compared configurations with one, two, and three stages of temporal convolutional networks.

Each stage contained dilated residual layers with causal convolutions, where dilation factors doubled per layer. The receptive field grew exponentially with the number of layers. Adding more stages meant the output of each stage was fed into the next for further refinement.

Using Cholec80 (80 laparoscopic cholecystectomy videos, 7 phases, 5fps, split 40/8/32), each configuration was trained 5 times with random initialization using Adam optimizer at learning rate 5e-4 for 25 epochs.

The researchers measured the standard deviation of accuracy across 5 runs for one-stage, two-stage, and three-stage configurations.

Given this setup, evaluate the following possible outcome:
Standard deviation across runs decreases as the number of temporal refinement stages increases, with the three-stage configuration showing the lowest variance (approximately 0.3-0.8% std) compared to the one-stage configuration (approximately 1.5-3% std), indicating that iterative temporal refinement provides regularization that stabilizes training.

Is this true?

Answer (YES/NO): NO